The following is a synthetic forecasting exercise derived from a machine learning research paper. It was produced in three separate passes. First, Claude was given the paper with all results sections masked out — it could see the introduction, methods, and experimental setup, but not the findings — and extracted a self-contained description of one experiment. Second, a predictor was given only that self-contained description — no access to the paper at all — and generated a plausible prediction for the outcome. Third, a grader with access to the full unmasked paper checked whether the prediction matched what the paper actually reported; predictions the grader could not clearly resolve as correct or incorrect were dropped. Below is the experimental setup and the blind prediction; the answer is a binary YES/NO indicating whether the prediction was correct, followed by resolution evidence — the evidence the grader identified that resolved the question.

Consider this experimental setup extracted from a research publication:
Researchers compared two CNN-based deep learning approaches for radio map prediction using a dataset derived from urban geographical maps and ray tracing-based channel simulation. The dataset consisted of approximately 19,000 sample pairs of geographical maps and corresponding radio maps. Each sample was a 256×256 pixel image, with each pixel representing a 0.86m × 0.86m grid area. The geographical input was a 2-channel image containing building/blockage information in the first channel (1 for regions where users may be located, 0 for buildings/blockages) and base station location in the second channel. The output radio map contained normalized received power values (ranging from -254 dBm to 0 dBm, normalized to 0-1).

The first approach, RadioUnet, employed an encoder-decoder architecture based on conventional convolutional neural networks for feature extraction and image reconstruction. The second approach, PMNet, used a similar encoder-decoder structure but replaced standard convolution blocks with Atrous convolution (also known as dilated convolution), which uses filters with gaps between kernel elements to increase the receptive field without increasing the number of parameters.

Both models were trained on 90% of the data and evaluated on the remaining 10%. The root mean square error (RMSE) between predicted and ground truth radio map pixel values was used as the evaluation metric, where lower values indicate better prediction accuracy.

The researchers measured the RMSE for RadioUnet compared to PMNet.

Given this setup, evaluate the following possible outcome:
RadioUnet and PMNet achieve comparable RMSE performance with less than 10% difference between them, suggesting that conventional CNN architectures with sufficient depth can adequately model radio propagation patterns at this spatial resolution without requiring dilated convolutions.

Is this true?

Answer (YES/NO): NO